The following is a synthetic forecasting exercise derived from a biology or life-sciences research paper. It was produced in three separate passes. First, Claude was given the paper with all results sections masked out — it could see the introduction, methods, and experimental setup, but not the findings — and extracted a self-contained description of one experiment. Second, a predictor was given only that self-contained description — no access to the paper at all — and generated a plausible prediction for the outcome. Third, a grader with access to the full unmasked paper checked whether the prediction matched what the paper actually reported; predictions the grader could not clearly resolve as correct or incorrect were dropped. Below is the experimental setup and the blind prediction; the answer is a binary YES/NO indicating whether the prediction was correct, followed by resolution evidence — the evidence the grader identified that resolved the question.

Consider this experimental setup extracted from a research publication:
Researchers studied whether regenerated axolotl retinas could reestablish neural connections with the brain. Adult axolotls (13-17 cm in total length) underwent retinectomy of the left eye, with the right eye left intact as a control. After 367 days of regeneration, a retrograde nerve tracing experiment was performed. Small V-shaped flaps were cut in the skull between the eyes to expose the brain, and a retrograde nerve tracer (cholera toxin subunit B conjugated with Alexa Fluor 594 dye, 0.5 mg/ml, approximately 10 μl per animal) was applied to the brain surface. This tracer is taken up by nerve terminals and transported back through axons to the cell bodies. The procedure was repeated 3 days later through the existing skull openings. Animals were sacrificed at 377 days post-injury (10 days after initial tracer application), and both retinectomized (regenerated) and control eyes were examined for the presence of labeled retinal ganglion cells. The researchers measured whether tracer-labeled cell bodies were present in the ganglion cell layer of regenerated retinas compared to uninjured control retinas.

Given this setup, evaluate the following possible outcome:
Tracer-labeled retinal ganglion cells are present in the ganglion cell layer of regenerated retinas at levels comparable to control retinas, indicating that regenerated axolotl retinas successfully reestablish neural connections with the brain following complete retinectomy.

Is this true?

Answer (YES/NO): YES